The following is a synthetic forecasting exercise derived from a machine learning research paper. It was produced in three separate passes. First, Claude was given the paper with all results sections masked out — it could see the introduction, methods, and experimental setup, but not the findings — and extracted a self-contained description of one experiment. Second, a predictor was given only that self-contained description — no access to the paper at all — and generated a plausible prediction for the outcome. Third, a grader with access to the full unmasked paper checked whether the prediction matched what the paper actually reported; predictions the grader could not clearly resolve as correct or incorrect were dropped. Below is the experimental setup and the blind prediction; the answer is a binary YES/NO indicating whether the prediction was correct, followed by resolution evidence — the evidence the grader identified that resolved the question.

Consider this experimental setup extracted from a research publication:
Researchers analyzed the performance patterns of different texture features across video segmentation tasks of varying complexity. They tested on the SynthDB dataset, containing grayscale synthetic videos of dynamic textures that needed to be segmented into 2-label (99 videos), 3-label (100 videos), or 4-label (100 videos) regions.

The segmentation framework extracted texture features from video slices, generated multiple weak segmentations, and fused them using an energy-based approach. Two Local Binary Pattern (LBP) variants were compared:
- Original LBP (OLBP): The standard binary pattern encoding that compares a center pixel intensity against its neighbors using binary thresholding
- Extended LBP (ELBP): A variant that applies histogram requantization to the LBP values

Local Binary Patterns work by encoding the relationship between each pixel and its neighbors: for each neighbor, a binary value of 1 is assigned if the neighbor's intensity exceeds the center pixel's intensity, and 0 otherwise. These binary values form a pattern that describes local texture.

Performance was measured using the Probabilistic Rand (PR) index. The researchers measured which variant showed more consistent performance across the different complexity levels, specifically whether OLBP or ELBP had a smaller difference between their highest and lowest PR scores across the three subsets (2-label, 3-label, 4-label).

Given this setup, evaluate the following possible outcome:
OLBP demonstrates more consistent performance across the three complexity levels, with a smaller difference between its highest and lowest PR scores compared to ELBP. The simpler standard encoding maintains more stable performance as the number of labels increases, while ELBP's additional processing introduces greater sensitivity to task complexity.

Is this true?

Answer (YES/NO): YES